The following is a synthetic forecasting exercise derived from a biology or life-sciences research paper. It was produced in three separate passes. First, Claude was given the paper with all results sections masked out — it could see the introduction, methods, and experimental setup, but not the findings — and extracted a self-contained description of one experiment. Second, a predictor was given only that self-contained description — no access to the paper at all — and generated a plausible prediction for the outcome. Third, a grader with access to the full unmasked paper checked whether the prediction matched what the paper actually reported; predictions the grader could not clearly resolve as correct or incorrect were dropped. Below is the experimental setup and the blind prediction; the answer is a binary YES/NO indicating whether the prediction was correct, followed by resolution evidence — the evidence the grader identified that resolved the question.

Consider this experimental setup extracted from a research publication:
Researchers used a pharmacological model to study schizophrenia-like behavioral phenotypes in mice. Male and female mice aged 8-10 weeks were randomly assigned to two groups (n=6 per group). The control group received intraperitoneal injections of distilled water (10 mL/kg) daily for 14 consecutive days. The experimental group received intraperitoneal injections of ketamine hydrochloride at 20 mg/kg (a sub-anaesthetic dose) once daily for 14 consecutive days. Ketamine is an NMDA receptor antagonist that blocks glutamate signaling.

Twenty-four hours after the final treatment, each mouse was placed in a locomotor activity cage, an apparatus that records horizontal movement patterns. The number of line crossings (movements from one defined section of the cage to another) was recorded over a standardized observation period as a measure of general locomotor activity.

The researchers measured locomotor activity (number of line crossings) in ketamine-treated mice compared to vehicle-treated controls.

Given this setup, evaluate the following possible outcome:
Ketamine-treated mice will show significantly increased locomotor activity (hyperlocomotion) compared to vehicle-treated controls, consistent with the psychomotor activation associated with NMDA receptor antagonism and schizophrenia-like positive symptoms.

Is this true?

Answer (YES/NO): YES